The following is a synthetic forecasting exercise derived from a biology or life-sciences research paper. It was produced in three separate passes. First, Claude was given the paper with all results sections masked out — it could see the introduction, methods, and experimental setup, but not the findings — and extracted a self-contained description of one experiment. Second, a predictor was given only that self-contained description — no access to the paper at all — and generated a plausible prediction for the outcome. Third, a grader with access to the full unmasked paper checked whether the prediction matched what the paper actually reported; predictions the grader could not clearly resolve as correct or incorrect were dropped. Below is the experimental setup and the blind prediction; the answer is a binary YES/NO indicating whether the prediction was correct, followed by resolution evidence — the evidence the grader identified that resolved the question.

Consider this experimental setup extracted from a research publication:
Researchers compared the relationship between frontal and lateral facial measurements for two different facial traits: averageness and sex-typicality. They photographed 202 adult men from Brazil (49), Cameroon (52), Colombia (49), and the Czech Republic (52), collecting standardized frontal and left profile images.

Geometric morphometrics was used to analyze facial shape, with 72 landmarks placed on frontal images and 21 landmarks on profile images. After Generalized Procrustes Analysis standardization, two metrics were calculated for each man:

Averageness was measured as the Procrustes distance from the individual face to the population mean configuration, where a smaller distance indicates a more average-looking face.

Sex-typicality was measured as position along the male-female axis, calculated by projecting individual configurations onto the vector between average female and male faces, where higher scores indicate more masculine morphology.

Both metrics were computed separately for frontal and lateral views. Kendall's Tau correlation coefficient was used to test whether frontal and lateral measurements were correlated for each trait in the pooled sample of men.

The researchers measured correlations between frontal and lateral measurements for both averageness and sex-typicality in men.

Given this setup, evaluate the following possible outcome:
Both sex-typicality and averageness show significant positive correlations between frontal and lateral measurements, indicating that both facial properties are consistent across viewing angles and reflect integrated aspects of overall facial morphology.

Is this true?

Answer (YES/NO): NO